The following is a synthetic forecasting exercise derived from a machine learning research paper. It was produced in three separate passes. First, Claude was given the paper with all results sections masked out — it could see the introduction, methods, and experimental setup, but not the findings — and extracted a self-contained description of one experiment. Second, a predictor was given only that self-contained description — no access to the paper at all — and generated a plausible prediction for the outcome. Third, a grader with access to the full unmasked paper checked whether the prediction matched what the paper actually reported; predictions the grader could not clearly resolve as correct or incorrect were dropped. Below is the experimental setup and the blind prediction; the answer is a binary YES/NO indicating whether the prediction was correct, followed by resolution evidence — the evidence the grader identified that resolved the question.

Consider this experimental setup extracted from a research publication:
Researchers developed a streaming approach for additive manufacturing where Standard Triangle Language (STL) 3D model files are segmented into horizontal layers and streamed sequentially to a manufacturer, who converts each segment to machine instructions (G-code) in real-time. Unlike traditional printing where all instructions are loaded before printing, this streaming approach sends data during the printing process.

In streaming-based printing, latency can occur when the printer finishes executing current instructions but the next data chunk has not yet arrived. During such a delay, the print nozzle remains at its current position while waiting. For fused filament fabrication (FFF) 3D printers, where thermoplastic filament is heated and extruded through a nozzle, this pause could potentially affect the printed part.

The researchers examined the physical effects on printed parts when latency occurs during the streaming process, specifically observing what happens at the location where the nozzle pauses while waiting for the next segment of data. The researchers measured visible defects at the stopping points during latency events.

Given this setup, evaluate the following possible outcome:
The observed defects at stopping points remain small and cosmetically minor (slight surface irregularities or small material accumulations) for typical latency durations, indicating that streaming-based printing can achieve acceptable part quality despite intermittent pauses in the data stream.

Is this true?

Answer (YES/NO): NO